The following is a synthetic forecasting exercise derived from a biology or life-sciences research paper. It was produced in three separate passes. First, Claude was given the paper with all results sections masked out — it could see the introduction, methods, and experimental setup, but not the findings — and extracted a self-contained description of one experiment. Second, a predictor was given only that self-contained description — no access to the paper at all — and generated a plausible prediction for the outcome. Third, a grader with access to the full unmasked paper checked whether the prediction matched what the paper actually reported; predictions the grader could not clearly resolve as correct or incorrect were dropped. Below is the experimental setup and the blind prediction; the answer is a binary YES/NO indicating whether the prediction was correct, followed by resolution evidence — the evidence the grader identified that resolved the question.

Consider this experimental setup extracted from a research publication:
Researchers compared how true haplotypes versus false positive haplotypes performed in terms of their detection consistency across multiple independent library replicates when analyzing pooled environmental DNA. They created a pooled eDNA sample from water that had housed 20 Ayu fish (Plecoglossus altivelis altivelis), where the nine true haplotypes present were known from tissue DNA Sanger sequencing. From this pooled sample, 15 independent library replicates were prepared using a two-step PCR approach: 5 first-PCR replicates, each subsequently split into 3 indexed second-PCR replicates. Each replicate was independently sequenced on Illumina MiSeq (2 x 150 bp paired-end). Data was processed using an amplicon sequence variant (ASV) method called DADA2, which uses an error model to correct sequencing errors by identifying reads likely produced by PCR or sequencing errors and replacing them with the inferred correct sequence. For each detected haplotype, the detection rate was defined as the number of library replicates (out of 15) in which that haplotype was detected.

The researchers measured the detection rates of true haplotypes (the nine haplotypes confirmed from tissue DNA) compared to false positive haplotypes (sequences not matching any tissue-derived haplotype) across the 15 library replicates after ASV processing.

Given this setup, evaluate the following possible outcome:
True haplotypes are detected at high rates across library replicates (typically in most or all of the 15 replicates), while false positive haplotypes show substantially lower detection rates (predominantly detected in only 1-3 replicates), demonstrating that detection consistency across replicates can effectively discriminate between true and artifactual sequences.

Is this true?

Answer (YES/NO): NO